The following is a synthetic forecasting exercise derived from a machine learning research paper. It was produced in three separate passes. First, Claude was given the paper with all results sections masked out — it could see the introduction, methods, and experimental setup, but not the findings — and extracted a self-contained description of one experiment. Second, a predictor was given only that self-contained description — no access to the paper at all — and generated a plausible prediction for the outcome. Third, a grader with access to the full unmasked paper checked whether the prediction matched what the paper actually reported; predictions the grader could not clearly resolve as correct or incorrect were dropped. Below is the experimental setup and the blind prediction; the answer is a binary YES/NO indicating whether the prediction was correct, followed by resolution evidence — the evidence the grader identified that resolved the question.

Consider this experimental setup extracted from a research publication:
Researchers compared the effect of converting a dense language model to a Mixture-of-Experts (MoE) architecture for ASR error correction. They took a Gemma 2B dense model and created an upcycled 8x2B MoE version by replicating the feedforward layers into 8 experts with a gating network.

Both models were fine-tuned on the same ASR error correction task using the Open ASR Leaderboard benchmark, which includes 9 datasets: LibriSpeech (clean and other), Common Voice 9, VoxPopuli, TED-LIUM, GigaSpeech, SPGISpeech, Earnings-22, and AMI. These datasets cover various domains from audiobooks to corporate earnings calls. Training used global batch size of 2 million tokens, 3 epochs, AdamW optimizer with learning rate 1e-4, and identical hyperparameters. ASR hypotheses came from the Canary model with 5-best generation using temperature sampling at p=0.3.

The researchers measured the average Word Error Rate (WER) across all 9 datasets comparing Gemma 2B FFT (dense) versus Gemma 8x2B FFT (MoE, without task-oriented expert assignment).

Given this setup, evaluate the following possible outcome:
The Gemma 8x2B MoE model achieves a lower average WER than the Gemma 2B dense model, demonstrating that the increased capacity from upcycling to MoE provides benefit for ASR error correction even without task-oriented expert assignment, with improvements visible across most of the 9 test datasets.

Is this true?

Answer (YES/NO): YES